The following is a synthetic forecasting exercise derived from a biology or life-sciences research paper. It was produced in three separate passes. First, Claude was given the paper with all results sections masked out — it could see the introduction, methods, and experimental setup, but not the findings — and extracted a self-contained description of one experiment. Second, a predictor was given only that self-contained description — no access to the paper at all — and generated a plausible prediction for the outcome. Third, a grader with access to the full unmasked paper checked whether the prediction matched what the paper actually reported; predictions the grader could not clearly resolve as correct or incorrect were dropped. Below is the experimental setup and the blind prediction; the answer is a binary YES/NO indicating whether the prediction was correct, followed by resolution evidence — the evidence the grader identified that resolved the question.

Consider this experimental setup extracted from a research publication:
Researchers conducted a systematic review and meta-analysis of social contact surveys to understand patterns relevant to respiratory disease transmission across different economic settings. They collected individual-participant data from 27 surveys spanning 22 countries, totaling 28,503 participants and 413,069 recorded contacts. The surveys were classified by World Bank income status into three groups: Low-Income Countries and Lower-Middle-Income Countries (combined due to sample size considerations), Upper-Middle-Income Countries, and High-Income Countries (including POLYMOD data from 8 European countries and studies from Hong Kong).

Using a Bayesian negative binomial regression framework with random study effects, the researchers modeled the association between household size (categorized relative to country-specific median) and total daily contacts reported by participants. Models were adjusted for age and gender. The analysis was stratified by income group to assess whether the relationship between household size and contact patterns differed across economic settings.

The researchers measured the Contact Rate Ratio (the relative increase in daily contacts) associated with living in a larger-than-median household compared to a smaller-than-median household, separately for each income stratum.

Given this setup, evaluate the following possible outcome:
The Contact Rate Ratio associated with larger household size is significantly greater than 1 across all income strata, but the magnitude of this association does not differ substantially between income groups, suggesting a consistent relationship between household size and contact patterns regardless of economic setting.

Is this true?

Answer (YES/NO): NO